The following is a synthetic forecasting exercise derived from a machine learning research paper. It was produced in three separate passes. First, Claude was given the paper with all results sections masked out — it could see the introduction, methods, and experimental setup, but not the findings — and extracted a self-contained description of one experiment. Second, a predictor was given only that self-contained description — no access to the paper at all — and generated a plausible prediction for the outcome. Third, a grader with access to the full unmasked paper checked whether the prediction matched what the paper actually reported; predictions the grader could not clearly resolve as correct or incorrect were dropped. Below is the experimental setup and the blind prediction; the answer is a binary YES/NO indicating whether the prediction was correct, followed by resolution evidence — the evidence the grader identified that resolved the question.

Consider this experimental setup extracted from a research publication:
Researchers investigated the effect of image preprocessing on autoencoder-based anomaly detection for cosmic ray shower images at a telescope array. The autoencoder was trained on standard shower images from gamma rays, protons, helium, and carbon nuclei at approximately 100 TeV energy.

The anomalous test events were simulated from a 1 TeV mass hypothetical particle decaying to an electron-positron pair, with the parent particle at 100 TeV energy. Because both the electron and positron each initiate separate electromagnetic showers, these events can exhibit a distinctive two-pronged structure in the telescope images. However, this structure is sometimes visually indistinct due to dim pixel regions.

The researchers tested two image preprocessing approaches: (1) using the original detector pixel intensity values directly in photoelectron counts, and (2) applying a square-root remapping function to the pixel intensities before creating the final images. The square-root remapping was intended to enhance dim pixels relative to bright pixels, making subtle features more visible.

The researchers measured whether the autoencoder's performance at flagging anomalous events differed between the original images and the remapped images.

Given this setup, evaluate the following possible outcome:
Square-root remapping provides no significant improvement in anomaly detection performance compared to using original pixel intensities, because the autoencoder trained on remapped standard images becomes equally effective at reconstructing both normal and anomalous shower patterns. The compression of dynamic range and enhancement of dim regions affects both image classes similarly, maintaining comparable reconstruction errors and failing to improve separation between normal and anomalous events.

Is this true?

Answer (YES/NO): NO